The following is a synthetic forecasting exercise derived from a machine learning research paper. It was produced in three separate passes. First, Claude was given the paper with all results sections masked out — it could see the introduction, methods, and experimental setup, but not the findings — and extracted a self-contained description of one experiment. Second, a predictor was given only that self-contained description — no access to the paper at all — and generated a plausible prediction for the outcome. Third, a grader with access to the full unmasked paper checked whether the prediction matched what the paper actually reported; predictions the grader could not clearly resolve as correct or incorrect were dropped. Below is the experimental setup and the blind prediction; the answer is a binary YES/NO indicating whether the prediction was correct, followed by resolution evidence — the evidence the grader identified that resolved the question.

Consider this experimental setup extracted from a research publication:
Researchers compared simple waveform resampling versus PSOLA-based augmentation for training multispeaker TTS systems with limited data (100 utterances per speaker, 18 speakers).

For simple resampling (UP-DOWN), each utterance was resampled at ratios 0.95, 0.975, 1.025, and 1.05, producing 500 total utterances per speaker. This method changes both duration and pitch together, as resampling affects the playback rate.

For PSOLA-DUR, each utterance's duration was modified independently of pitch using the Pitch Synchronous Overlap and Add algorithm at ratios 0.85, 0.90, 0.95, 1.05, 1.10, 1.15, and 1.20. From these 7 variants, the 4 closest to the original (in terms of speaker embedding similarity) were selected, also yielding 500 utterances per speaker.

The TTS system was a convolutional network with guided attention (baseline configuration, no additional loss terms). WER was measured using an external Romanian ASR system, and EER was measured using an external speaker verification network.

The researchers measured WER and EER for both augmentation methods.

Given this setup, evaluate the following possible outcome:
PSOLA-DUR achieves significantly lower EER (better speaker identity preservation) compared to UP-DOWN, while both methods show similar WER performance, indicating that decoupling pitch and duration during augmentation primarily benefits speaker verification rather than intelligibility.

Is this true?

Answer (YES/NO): NO